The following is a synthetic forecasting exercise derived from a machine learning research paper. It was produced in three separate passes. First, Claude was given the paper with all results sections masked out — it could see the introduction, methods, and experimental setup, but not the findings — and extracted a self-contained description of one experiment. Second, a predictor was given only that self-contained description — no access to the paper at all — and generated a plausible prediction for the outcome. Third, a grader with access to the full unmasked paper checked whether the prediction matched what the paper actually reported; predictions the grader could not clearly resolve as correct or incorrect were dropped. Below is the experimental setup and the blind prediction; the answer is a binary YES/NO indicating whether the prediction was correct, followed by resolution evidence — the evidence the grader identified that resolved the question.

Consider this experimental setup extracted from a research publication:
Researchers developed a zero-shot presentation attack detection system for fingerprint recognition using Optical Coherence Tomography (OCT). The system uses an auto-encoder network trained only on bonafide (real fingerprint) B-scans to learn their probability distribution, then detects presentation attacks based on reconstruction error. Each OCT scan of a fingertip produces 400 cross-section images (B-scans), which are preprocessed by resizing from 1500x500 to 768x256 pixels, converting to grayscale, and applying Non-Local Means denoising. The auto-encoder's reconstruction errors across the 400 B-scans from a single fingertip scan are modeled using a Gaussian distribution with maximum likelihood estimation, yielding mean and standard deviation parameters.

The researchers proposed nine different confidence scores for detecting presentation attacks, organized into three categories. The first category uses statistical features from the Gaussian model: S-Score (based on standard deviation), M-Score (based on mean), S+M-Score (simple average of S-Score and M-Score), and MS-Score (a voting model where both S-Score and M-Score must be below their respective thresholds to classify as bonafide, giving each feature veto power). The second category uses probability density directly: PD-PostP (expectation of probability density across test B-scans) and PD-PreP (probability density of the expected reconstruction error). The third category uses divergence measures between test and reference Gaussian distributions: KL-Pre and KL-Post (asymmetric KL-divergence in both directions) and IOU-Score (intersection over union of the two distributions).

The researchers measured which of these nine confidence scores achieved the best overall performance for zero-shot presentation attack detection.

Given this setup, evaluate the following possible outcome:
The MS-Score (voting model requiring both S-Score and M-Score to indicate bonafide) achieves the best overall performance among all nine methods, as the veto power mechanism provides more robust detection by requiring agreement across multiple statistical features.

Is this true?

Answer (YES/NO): YES